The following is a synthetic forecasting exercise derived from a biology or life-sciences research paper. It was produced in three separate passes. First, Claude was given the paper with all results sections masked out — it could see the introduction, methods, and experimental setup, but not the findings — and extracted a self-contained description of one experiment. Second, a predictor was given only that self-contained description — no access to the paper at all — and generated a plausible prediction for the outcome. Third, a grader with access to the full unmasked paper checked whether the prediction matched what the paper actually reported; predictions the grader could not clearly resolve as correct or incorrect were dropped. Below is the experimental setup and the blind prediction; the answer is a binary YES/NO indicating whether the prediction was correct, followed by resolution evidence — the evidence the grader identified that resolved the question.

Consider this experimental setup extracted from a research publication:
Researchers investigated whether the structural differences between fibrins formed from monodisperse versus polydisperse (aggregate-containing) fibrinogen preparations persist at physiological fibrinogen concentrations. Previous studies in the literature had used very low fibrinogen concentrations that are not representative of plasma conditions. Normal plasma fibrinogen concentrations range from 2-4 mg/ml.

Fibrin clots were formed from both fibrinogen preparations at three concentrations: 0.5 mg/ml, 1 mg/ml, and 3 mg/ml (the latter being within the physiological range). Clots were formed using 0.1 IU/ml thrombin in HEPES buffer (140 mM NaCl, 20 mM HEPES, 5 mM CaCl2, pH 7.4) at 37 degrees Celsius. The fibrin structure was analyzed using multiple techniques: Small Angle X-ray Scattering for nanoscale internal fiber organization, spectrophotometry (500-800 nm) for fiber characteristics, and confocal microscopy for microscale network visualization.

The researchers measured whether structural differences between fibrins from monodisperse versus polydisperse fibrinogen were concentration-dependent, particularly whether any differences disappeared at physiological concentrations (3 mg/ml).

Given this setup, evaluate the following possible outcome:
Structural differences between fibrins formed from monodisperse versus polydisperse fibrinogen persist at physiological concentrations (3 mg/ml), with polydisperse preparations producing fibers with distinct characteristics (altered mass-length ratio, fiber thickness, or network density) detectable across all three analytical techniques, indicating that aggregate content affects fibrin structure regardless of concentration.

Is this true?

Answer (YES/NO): YES